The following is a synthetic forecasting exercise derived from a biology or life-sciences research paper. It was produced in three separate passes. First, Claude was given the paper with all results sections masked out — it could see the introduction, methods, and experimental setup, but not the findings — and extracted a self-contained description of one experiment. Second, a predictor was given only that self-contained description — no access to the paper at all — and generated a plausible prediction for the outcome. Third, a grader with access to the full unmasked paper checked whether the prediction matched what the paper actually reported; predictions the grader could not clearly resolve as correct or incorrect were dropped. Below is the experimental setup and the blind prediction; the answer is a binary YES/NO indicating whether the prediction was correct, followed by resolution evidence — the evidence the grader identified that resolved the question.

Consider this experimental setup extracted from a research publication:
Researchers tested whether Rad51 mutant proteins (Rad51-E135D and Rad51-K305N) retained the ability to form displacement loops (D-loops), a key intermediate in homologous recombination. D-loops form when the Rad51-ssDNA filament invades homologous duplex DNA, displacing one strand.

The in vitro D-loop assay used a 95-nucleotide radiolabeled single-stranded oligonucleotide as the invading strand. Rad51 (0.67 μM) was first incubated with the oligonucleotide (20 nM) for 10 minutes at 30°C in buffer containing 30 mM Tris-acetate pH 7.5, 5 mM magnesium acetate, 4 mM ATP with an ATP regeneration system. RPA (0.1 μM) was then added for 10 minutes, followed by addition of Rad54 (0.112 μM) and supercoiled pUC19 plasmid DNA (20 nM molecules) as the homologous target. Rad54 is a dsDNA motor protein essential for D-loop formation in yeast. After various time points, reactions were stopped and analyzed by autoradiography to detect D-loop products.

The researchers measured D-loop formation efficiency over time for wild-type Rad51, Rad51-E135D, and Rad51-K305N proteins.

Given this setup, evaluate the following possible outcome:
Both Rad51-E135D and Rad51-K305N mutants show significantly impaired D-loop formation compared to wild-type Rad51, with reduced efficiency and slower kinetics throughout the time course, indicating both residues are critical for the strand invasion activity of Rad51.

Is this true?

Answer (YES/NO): NO